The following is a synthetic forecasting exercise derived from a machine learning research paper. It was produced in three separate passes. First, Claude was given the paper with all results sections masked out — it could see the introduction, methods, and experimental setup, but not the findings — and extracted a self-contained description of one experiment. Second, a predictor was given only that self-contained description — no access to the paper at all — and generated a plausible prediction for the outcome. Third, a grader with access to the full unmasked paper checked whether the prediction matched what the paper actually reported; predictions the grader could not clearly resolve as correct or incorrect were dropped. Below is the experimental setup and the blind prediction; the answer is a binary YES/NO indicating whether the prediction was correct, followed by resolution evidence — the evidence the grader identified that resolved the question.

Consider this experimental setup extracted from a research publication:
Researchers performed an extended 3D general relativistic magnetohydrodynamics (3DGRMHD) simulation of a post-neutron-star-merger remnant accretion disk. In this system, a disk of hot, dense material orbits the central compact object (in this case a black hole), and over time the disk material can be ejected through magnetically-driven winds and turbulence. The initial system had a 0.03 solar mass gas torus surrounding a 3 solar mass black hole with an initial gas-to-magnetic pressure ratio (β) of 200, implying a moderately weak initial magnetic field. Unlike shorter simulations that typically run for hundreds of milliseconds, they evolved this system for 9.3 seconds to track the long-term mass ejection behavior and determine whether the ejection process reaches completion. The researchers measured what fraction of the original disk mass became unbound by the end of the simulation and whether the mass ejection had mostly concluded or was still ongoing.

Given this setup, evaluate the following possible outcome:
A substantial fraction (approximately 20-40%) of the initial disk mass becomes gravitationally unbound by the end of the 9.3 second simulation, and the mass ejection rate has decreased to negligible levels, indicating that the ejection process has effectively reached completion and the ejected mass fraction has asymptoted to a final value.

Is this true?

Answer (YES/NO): YES